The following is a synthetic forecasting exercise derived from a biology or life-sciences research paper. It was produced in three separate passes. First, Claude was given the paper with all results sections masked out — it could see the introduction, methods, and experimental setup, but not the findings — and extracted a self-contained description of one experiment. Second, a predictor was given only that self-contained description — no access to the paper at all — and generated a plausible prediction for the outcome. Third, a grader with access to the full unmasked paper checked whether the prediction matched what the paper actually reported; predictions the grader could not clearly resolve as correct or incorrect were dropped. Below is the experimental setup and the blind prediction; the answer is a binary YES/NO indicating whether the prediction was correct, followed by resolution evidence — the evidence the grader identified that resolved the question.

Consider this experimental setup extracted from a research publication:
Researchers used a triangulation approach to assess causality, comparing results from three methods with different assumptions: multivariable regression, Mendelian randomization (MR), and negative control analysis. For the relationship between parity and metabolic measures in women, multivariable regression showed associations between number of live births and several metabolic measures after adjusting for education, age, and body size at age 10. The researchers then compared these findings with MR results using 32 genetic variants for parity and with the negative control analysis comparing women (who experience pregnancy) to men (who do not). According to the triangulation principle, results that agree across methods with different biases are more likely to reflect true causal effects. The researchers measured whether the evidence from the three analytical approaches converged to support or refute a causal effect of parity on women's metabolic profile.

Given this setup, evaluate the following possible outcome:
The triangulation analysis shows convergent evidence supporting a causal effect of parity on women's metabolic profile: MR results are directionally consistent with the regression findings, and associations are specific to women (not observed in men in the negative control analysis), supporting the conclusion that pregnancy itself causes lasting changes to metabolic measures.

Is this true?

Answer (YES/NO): NO